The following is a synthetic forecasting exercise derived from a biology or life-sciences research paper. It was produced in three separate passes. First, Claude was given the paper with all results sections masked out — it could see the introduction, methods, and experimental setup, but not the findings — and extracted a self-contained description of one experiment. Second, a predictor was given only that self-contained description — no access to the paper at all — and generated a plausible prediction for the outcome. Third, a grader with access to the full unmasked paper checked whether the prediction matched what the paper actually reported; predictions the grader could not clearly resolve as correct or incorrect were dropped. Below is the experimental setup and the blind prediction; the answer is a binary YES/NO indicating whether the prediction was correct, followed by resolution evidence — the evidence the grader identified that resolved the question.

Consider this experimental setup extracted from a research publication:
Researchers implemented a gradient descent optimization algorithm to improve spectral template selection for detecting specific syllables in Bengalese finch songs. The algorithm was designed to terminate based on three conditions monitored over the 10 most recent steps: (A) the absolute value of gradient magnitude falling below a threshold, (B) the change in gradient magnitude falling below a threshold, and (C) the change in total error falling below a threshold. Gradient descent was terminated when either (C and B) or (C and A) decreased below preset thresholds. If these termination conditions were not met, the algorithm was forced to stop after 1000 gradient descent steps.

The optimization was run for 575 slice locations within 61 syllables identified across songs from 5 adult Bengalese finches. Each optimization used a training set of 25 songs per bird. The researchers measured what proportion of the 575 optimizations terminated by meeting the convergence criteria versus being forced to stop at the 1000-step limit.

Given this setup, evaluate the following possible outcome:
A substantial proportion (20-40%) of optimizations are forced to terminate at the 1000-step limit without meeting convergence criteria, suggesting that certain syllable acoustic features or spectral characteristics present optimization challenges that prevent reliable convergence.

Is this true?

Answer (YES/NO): NO